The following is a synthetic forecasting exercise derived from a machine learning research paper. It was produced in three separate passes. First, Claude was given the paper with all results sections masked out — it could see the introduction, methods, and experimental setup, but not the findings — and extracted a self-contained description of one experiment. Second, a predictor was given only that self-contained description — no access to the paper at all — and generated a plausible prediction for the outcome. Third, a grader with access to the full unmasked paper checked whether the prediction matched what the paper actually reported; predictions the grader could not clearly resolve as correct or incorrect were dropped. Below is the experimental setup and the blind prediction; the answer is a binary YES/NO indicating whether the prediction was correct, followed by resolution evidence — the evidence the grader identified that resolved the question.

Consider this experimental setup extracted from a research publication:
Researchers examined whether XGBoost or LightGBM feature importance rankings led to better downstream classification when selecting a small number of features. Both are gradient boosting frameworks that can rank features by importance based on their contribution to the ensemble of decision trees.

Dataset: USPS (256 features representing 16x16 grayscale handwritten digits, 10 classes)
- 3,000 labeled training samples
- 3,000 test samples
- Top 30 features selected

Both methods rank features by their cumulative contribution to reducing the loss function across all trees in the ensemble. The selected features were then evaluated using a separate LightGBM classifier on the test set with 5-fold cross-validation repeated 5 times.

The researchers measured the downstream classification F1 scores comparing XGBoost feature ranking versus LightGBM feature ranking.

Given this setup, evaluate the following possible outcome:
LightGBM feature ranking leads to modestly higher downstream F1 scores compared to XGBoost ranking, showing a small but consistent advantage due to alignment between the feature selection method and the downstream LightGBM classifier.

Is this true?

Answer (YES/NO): NO